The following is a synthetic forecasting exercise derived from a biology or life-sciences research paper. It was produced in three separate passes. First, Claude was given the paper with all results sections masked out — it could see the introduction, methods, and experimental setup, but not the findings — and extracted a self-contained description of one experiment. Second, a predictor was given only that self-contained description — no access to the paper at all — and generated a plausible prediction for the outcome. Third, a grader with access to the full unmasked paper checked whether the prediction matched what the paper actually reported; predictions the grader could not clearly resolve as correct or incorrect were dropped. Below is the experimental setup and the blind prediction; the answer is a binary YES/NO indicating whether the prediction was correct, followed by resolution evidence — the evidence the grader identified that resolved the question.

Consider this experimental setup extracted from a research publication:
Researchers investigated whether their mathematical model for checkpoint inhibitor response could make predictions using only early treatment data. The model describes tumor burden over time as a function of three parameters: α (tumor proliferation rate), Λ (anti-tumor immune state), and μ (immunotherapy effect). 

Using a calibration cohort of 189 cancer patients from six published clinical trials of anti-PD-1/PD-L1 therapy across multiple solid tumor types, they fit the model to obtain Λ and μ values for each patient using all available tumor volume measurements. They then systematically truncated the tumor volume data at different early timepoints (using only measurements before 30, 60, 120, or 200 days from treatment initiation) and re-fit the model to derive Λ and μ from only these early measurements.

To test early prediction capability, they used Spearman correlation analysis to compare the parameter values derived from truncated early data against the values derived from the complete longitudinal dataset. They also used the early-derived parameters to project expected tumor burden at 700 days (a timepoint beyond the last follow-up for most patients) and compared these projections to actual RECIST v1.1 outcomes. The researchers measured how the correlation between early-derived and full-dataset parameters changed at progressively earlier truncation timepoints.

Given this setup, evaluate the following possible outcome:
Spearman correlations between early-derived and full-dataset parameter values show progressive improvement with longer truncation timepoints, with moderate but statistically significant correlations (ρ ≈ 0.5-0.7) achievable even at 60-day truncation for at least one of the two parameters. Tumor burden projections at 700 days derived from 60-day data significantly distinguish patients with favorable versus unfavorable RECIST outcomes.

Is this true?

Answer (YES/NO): NO